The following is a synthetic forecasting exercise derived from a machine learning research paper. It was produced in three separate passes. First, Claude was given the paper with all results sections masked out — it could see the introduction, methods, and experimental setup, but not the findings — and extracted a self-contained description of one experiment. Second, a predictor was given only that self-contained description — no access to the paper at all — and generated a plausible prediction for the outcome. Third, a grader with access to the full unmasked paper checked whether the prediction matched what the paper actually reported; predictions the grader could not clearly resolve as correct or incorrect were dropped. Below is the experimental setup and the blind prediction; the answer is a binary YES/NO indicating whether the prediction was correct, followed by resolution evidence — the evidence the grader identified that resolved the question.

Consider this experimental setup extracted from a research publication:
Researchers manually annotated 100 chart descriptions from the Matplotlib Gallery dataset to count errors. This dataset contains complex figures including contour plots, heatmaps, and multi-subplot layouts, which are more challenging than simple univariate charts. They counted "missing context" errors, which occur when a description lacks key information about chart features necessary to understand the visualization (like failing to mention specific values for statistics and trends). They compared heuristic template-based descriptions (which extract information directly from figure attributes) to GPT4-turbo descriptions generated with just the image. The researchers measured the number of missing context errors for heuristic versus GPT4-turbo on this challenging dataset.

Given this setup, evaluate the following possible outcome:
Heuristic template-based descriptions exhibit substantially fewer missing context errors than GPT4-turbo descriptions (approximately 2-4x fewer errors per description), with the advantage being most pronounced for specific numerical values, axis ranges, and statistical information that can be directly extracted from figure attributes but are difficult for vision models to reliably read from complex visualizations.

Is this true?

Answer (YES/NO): NO